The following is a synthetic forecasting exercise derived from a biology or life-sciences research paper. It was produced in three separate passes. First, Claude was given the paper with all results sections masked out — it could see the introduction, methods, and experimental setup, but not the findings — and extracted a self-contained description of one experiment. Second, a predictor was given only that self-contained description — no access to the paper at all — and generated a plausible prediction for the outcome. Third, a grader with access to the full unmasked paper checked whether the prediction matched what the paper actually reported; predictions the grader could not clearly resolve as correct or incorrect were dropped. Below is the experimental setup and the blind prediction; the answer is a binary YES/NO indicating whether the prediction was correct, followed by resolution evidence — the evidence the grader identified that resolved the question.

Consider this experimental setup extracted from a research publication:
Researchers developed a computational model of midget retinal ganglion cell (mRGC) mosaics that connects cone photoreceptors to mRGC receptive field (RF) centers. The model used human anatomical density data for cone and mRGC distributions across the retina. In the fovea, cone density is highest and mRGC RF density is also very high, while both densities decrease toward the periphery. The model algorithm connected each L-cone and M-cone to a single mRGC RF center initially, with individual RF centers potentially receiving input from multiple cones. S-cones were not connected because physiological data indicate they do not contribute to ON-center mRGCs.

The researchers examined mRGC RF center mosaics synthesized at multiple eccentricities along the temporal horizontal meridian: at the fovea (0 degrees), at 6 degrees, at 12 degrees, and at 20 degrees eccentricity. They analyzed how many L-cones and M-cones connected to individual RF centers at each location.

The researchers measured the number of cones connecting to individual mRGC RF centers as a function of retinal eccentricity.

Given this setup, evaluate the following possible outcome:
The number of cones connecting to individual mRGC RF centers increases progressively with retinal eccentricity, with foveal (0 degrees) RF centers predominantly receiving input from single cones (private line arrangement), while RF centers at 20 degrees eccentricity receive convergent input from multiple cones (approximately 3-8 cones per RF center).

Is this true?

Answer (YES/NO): NO